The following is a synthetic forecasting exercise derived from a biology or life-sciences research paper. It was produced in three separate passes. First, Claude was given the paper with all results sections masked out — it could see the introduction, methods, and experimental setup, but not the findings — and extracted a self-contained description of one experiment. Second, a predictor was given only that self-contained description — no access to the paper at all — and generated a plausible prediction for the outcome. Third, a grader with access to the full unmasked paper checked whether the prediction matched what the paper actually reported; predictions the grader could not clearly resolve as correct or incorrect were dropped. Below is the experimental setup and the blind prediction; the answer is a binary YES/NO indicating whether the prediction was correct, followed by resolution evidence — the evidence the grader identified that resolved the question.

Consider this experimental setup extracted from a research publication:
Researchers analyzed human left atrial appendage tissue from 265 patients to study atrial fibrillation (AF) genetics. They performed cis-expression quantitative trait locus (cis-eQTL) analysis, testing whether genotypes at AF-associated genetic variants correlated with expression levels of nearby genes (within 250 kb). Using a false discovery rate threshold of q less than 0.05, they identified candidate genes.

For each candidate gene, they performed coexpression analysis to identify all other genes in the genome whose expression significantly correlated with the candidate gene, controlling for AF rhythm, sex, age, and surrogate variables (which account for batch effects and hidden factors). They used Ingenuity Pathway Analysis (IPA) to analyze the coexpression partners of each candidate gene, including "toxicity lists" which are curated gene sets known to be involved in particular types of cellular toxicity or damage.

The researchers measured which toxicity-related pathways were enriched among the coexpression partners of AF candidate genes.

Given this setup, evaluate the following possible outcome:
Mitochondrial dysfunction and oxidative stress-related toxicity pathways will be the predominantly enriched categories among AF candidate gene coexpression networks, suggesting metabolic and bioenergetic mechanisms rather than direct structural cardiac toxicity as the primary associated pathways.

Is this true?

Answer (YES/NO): NO